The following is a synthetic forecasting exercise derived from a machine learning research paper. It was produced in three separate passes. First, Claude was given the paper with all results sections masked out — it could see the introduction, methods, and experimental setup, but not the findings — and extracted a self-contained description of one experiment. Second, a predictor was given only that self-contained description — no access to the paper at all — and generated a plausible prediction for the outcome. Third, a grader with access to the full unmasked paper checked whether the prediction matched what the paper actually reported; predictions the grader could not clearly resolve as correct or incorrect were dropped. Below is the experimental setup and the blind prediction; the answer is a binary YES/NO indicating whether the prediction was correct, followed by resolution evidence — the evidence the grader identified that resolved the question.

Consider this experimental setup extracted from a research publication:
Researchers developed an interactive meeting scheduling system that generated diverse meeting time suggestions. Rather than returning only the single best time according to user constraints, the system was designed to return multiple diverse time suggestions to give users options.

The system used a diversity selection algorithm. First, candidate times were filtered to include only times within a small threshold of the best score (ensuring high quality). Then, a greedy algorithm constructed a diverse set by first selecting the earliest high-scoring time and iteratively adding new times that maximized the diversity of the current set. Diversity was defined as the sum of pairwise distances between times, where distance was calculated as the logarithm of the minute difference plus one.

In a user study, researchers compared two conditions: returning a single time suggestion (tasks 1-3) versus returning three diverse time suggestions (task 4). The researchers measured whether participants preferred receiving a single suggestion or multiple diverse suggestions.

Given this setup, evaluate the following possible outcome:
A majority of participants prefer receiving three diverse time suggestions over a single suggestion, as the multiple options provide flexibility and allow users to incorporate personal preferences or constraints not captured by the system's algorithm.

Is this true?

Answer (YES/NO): YES